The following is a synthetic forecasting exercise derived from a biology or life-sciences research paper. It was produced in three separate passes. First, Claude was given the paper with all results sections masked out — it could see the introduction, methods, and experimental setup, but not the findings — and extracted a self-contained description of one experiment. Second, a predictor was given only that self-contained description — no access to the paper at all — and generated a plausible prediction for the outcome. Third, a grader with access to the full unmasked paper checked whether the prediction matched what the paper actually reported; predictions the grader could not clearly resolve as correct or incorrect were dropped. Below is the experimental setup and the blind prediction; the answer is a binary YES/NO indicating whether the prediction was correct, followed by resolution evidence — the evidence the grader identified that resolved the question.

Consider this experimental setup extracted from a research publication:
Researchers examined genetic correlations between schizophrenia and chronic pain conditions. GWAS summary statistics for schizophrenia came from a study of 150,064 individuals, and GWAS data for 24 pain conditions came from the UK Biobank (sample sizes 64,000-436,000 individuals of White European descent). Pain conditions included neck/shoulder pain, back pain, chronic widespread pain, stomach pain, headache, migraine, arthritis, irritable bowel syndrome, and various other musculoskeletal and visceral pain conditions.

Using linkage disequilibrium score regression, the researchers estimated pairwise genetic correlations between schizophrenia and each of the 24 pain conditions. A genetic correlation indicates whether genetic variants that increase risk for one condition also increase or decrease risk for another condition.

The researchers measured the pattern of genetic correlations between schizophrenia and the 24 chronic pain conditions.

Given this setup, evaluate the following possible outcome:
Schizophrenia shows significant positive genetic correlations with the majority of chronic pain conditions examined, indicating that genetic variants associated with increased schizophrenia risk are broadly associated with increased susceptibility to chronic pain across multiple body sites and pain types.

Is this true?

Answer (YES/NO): NO